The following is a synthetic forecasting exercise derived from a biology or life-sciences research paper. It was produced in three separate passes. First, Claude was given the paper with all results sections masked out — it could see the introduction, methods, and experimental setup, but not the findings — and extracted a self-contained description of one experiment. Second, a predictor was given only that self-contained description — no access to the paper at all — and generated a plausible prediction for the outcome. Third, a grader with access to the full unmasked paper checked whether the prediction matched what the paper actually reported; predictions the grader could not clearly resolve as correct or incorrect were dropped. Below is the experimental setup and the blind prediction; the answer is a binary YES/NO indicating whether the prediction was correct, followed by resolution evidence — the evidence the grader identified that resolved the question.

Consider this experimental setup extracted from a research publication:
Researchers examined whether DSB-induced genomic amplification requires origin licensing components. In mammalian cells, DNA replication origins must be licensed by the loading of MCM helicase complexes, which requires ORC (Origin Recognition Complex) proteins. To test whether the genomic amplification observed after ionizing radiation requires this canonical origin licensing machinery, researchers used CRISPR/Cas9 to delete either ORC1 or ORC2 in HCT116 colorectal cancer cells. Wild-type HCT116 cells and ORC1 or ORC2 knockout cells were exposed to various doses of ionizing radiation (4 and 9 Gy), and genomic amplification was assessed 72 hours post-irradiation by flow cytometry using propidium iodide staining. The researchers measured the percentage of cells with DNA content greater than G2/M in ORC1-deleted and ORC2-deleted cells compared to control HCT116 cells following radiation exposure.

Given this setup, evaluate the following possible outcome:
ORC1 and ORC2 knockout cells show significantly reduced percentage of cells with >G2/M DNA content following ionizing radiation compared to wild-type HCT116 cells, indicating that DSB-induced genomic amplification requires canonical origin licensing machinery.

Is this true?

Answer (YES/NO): NO